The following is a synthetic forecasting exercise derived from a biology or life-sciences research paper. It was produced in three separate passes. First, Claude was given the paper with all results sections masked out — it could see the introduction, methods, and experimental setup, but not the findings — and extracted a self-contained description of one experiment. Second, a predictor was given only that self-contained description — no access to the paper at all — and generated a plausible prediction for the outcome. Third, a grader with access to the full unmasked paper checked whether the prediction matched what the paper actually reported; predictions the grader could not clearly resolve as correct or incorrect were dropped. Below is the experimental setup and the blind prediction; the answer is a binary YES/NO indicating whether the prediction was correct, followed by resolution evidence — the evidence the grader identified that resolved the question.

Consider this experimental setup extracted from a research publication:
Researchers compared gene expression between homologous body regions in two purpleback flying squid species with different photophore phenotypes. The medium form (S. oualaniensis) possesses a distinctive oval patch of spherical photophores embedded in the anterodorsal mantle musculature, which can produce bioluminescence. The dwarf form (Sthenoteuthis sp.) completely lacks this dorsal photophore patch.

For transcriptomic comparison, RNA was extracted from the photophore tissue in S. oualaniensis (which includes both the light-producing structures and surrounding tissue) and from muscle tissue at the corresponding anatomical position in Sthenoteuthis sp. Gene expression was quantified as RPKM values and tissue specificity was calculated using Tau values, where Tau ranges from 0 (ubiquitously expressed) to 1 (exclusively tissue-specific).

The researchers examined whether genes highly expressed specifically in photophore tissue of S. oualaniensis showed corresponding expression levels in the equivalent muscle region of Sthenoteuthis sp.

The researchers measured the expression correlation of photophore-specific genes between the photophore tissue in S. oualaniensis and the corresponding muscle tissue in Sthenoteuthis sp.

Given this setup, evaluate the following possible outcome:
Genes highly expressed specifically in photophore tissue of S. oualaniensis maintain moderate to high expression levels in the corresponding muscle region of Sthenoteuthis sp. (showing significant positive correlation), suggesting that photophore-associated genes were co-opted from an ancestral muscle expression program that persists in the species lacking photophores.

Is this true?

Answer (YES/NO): YES